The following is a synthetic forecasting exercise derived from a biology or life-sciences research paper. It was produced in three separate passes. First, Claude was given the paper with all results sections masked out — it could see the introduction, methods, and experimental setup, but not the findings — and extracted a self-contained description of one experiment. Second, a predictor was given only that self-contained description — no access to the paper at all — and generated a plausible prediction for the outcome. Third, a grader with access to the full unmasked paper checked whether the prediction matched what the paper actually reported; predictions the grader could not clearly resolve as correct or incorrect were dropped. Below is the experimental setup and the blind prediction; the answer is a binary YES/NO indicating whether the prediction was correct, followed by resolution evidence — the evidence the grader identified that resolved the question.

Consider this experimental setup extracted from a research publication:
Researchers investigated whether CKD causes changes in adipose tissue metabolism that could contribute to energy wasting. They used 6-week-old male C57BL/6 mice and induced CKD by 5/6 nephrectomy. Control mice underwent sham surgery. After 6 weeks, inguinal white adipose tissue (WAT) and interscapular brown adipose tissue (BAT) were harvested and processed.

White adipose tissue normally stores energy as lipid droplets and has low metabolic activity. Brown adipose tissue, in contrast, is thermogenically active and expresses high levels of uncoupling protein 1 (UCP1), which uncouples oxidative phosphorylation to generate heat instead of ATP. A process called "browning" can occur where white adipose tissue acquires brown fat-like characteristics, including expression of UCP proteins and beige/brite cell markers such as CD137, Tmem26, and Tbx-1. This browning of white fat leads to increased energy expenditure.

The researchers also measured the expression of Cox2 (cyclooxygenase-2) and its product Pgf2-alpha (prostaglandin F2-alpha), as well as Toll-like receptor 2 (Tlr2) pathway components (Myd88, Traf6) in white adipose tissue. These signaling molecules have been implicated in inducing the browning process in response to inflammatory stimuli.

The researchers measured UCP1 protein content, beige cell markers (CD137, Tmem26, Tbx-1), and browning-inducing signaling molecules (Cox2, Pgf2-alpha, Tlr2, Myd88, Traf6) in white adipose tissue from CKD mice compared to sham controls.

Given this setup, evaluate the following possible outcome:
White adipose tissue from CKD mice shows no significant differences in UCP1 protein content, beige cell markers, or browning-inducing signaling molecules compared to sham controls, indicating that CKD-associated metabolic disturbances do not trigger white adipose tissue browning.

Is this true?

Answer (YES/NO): NO